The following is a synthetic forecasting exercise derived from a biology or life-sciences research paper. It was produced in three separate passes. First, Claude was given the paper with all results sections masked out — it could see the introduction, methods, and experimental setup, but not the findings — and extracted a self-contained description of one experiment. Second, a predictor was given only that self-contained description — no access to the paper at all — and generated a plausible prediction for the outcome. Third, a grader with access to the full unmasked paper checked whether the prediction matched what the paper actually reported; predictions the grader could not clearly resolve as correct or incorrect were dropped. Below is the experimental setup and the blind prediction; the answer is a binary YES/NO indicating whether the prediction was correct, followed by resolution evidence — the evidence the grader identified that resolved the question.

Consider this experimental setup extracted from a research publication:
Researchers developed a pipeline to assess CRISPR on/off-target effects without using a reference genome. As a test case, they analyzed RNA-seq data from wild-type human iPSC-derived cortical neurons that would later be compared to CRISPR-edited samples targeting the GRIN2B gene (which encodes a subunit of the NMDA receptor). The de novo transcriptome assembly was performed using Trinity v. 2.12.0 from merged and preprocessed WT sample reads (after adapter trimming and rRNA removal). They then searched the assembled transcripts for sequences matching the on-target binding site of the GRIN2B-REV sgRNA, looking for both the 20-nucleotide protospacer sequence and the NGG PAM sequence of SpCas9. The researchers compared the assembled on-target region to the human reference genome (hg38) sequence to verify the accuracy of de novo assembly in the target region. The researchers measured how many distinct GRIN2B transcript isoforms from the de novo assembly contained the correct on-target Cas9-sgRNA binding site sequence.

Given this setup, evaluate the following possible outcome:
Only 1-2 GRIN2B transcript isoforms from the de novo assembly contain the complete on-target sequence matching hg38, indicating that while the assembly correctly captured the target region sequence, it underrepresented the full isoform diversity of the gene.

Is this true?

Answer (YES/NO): NO